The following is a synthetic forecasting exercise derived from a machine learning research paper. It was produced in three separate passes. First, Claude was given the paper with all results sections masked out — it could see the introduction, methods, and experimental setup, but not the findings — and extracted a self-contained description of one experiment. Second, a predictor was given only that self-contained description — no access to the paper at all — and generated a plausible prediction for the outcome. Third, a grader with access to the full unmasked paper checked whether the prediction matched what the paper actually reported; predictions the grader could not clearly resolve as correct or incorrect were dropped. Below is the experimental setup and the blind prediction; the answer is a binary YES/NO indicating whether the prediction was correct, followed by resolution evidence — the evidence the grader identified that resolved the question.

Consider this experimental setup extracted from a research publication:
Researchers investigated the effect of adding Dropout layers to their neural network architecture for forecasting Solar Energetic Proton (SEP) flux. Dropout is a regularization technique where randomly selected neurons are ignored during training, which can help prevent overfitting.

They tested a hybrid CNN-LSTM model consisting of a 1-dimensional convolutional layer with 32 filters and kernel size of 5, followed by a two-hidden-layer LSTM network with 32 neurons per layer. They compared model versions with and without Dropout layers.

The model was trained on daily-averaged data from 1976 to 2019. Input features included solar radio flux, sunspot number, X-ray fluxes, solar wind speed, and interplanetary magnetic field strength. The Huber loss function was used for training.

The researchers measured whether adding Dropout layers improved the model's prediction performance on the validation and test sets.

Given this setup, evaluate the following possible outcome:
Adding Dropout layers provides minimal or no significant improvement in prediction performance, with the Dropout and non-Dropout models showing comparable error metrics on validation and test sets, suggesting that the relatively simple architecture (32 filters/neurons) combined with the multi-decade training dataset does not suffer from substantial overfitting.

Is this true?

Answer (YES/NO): YES